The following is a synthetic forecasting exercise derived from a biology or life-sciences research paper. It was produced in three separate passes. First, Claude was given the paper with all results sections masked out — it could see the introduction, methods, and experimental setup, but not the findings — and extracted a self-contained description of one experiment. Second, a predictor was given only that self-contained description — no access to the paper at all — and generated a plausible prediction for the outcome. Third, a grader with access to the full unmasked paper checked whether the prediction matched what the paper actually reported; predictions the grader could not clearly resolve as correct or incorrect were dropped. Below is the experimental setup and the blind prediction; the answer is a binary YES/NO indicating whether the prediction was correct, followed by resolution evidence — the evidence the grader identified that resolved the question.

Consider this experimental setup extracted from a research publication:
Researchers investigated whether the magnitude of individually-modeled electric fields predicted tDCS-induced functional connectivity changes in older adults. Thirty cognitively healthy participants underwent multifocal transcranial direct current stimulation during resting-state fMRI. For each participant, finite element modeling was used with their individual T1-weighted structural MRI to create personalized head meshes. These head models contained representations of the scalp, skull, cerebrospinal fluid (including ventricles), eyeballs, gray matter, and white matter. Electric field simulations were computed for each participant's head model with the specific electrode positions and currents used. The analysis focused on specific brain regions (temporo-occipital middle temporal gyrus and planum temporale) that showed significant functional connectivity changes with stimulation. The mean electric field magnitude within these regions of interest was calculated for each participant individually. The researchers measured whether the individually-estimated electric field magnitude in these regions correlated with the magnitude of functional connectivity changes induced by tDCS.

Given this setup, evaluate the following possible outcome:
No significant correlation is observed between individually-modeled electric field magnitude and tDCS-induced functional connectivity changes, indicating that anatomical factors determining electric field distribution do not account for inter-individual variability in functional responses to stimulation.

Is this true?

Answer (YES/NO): NO